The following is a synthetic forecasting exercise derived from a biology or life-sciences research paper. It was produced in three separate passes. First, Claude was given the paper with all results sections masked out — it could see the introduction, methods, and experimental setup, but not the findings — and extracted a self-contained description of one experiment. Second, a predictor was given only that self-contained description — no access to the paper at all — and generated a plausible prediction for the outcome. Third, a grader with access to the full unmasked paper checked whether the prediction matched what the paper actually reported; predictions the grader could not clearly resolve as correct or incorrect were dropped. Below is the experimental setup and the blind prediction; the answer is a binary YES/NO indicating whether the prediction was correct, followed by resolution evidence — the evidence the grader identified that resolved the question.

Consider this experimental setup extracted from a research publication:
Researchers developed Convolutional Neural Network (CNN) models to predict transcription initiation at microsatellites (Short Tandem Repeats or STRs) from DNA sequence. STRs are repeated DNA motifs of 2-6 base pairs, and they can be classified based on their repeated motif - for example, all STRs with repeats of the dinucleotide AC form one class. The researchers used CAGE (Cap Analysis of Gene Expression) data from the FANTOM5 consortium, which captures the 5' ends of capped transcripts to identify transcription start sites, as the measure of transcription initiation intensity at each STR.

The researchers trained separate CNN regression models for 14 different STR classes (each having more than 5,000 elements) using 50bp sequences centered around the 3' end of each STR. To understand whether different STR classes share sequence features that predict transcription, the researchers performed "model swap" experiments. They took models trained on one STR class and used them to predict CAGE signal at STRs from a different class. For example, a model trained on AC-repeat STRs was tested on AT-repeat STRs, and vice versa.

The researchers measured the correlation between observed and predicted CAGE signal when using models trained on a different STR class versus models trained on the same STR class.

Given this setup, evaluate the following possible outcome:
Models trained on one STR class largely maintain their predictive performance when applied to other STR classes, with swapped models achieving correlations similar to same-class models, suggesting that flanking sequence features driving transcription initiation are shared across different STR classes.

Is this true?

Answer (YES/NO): NO